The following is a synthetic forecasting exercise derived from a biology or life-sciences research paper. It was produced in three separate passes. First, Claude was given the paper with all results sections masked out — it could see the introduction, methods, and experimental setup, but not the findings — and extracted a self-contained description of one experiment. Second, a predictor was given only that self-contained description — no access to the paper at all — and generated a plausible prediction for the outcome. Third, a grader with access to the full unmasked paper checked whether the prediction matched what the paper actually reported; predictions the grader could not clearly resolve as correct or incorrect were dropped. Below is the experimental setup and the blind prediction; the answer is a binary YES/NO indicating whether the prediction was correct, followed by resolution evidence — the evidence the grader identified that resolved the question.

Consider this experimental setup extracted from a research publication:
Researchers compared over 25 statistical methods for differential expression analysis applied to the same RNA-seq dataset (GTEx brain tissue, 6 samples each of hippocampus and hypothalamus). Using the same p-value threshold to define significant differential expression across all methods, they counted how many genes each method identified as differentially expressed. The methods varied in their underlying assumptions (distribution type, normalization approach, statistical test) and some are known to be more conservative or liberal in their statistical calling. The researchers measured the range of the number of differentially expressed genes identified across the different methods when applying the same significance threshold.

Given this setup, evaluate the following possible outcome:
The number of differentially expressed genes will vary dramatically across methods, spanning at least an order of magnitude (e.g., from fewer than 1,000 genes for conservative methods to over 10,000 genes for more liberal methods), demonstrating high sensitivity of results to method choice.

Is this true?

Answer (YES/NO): NO